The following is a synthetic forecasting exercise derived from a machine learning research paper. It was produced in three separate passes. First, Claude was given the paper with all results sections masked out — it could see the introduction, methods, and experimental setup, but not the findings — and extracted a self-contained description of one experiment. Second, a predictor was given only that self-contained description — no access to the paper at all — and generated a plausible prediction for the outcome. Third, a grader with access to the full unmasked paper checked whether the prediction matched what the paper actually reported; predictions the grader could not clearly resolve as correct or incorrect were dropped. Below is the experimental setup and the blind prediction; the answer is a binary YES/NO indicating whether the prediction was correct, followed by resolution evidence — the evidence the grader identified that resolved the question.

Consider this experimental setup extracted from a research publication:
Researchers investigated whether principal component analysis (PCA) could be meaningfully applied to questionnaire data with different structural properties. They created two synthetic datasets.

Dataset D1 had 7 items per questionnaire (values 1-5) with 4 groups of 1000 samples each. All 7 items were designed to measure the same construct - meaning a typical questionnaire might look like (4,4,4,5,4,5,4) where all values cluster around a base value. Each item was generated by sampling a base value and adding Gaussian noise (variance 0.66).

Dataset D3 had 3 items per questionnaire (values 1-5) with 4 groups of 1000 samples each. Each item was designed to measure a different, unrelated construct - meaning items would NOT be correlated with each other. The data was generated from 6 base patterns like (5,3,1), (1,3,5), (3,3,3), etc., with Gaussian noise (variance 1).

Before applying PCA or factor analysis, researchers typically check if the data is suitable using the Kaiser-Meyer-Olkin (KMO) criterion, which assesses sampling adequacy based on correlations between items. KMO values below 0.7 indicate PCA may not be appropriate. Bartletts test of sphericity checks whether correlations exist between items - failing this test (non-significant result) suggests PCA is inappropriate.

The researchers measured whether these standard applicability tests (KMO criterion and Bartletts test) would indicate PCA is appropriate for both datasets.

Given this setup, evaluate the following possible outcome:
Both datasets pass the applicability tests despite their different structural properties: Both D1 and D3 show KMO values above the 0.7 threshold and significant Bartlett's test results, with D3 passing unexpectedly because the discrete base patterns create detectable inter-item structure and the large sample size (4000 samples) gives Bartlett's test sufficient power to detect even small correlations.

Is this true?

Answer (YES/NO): NO